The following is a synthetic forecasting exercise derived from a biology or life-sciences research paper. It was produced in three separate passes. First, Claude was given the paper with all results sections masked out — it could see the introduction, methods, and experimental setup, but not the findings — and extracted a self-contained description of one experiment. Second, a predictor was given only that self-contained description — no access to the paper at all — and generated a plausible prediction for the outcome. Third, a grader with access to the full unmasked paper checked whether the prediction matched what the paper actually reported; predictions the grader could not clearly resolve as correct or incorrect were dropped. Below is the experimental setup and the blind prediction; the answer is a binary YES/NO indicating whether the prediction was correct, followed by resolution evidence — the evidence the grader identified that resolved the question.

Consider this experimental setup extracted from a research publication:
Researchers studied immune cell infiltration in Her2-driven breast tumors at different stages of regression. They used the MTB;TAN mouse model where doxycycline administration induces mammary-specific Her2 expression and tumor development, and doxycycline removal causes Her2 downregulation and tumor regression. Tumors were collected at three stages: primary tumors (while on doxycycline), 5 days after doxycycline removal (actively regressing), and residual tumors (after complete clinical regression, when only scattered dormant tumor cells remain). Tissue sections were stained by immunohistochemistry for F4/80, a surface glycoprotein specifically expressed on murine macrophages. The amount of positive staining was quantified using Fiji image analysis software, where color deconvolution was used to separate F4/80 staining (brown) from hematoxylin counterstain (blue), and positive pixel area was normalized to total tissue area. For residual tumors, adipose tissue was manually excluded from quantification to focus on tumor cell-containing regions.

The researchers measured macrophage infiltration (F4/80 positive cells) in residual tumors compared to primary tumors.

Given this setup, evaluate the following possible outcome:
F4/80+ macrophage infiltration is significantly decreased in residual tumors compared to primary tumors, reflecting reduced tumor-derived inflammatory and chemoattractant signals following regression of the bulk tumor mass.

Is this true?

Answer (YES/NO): NO